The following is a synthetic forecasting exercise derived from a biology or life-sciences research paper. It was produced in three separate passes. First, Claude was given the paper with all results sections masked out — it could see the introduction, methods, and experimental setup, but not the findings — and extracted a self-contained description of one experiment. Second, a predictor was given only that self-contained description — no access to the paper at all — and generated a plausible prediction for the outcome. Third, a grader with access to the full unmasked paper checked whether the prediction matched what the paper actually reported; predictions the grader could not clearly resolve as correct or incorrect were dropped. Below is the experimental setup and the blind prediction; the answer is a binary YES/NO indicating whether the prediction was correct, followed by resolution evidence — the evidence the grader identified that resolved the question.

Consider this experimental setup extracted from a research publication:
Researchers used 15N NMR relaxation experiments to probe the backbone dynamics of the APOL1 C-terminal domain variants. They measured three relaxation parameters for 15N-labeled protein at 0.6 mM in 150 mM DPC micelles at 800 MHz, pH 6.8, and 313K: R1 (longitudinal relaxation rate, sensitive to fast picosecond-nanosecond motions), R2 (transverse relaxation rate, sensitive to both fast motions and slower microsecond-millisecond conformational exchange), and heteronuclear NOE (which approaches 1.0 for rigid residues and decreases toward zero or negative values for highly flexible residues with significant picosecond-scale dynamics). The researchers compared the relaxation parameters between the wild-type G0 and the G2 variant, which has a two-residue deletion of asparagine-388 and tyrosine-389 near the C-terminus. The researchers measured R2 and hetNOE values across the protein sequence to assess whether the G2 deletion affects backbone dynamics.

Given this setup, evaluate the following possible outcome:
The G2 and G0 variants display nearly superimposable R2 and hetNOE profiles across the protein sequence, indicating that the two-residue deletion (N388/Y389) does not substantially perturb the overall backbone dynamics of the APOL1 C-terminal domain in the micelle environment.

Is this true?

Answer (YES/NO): NO